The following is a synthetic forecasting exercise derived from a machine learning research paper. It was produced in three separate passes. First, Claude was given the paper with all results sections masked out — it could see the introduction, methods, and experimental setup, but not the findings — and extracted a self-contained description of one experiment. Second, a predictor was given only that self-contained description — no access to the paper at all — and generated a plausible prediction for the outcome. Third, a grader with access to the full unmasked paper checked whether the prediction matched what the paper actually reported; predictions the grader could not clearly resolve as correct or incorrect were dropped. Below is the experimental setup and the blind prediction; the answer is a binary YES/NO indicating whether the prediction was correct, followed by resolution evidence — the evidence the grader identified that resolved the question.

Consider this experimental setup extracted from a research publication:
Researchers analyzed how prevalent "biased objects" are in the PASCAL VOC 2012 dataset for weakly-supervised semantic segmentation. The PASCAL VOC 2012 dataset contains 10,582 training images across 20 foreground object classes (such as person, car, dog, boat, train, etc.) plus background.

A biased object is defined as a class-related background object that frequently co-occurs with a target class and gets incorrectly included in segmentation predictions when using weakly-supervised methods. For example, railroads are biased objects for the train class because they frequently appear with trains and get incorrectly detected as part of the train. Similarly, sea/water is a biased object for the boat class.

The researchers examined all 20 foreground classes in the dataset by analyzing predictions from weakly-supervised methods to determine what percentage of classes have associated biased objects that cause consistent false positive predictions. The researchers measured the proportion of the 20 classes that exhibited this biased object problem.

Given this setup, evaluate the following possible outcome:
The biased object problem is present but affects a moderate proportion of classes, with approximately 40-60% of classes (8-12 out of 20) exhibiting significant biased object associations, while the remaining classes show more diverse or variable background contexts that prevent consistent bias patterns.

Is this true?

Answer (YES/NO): NO